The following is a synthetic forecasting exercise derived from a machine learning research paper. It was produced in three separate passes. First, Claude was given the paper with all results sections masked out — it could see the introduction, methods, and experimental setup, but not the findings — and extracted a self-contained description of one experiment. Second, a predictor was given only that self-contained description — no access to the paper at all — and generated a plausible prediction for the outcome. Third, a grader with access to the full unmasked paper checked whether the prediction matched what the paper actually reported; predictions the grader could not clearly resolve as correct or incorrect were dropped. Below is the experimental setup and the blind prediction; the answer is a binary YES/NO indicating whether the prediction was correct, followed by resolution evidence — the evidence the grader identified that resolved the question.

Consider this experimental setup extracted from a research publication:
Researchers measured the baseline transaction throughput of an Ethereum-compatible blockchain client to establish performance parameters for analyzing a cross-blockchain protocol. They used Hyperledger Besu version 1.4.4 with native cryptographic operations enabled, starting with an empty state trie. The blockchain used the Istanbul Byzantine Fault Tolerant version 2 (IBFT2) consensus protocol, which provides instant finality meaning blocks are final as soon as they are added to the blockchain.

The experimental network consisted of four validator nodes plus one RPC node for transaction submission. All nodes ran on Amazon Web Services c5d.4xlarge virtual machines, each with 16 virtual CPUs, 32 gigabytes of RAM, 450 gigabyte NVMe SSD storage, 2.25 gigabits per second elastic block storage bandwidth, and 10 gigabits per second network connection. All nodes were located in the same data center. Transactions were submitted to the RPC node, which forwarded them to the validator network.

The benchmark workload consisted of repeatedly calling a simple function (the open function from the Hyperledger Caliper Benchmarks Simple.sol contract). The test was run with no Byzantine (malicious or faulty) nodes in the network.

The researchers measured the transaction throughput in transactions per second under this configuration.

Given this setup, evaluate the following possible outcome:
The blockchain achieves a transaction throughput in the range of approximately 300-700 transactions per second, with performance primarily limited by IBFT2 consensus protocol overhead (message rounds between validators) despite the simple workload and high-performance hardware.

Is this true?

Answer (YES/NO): NO